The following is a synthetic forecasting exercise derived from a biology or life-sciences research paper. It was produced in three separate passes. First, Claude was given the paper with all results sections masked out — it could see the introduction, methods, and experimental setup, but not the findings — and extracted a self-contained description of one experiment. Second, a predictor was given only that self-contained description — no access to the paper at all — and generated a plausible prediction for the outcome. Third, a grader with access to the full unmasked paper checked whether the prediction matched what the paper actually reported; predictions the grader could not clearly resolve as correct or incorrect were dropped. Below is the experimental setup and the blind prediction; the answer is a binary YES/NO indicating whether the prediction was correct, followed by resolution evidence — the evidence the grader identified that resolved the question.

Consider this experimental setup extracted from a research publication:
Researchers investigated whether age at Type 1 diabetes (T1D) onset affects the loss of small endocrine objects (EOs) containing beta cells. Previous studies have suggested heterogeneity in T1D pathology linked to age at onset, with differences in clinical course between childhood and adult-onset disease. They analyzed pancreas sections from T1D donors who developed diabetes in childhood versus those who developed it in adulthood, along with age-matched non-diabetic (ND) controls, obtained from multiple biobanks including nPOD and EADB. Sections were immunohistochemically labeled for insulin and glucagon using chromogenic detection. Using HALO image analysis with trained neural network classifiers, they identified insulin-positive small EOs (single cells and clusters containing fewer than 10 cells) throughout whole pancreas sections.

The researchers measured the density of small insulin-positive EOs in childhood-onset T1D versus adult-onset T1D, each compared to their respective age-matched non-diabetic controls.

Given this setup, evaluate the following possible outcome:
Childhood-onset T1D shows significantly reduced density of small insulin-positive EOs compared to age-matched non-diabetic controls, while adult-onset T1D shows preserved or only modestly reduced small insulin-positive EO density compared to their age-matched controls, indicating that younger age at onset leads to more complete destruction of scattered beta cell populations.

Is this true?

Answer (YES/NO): NO